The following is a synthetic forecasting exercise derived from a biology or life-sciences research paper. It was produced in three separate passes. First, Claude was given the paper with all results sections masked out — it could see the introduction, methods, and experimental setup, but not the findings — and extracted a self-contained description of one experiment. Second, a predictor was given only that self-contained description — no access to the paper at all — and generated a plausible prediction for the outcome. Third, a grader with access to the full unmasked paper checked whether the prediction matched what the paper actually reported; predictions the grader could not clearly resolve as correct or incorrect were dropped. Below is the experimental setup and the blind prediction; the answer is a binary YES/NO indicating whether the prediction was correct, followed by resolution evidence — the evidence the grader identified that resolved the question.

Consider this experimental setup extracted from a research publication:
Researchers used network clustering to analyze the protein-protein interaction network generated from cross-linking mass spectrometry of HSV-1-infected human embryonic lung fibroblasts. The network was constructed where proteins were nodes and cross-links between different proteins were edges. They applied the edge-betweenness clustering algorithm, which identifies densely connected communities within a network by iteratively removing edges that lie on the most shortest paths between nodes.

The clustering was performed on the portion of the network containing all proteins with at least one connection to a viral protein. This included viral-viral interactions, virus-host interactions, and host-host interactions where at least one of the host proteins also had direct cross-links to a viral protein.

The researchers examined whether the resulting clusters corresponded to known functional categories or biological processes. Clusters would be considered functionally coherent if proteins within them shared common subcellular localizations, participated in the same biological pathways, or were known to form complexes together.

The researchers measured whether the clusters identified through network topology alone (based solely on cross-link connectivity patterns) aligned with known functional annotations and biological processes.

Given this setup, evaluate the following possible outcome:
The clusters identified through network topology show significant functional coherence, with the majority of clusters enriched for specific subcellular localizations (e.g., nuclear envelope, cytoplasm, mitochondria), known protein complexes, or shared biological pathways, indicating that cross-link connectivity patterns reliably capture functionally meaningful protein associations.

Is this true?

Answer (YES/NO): YES